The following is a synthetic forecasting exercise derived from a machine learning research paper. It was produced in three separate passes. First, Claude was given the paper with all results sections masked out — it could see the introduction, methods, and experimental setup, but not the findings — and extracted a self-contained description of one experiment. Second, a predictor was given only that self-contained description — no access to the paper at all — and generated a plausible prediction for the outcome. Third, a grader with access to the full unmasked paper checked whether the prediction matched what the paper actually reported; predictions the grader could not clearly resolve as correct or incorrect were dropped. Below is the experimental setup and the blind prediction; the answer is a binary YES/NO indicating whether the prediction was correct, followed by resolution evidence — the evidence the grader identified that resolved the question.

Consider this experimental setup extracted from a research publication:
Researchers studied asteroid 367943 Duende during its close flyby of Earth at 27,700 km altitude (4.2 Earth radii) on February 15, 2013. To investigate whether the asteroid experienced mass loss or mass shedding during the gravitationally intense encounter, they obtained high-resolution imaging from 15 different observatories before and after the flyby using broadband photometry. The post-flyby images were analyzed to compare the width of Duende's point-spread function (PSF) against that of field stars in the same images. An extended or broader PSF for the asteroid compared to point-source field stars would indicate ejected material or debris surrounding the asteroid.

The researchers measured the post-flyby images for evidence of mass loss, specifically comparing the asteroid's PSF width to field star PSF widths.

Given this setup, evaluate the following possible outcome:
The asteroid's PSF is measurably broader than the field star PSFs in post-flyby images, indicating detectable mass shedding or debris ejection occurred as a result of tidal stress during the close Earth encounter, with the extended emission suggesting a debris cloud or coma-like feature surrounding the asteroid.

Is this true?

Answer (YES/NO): NO